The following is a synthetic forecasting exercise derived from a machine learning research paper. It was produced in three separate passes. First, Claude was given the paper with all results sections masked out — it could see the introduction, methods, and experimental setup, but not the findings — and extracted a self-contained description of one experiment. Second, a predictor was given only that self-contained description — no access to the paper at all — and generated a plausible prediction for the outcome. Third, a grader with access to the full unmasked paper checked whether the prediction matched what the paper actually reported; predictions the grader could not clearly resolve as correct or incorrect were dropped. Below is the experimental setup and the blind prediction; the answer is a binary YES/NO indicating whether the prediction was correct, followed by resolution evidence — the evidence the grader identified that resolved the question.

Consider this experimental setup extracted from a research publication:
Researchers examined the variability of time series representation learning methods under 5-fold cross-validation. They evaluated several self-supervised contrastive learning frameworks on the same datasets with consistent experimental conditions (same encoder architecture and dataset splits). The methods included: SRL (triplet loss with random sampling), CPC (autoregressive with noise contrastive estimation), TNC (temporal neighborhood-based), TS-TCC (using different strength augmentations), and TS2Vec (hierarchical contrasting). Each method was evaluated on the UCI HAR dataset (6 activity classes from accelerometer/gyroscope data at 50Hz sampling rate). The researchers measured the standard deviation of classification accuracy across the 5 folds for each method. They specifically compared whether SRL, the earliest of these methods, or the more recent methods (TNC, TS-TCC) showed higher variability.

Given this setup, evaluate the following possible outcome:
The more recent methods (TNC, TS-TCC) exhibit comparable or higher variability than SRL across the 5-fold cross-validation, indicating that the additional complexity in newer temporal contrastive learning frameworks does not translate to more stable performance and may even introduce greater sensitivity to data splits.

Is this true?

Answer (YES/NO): NO